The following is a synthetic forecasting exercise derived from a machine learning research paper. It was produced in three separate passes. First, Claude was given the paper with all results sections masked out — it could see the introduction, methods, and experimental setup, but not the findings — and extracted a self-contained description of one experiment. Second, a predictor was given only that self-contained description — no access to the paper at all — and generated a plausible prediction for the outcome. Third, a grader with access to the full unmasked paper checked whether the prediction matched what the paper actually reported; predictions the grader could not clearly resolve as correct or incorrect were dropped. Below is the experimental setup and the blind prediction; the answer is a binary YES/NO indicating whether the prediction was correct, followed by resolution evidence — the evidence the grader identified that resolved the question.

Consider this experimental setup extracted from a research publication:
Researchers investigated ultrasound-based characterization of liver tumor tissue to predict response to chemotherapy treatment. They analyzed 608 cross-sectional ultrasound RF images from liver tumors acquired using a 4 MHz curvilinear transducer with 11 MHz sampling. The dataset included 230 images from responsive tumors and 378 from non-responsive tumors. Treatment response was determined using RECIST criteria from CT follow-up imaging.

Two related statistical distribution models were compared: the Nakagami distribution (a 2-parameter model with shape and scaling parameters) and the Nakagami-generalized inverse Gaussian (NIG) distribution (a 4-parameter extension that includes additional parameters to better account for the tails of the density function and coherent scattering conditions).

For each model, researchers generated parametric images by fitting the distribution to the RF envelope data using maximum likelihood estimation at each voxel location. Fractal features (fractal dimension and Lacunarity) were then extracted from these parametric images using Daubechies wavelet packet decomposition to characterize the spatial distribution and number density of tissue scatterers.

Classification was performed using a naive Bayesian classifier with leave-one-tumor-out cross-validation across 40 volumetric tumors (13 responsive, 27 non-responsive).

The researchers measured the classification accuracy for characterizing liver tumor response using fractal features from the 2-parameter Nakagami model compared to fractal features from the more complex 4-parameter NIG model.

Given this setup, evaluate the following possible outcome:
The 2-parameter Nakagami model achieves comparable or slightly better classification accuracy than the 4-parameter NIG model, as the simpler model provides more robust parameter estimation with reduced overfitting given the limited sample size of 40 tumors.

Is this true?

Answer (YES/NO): YES